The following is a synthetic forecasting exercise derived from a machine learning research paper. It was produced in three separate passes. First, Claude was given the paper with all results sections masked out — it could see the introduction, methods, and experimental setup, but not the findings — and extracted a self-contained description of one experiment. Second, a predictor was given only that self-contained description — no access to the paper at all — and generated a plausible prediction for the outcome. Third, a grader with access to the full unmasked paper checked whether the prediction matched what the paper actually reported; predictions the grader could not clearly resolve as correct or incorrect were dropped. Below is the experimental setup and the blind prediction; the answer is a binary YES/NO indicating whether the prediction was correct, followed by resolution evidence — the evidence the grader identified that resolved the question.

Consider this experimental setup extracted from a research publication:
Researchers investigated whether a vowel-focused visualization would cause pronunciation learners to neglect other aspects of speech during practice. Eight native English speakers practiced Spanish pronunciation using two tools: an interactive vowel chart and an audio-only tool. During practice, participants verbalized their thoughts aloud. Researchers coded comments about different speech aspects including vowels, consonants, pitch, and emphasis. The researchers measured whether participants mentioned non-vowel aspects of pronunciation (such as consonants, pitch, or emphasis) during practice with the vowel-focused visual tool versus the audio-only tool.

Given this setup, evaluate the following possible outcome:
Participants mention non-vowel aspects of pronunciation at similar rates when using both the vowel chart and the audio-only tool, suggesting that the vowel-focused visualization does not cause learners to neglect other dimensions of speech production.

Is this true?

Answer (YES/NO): YES